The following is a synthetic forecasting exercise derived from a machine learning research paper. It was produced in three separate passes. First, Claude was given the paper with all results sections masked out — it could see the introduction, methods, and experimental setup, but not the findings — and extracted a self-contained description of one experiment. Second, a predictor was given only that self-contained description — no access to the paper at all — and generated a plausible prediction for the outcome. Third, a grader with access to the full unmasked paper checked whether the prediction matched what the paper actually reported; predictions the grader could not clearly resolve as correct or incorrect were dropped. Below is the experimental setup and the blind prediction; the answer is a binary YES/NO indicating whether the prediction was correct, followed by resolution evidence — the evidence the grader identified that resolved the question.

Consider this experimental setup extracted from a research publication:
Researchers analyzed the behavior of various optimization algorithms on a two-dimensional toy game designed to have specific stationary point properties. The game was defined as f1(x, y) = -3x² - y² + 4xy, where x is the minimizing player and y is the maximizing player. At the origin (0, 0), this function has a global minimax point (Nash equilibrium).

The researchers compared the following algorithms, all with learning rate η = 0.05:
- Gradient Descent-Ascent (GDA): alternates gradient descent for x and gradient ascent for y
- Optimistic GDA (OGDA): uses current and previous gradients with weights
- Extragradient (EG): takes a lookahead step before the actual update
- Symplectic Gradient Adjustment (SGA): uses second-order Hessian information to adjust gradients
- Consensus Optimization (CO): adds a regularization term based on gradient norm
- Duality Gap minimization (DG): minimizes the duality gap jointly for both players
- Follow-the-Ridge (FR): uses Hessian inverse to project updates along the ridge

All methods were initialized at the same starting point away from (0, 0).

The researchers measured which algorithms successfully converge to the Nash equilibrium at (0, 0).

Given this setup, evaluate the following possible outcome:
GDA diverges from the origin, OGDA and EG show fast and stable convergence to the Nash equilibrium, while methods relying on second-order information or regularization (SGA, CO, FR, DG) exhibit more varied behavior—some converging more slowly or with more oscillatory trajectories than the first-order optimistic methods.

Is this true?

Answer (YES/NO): NO